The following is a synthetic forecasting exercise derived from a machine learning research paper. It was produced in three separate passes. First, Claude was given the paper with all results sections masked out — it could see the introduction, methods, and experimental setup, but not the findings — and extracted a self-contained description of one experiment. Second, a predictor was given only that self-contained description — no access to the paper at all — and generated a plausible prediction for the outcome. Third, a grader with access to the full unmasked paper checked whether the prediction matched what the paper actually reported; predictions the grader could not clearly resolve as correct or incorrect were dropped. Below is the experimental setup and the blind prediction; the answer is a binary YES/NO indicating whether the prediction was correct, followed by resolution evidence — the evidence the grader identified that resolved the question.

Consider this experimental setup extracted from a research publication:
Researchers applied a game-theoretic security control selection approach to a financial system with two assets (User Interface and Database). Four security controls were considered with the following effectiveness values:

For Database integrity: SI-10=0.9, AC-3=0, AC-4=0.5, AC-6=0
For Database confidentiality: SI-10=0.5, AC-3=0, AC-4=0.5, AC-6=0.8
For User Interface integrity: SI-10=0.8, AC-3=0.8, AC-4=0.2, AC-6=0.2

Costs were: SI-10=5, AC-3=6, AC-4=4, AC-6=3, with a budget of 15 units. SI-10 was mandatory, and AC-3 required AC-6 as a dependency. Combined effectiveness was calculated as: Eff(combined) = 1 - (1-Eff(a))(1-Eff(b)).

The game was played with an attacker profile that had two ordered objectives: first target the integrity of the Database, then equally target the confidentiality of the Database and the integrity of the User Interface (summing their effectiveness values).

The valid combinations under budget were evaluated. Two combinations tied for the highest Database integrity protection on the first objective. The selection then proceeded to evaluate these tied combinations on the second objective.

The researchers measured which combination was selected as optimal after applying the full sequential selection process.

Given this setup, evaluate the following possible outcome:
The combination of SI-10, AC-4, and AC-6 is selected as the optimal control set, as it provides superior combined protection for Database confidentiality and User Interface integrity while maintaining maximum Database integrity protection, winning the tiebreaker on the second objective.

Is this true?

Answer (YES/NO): YES